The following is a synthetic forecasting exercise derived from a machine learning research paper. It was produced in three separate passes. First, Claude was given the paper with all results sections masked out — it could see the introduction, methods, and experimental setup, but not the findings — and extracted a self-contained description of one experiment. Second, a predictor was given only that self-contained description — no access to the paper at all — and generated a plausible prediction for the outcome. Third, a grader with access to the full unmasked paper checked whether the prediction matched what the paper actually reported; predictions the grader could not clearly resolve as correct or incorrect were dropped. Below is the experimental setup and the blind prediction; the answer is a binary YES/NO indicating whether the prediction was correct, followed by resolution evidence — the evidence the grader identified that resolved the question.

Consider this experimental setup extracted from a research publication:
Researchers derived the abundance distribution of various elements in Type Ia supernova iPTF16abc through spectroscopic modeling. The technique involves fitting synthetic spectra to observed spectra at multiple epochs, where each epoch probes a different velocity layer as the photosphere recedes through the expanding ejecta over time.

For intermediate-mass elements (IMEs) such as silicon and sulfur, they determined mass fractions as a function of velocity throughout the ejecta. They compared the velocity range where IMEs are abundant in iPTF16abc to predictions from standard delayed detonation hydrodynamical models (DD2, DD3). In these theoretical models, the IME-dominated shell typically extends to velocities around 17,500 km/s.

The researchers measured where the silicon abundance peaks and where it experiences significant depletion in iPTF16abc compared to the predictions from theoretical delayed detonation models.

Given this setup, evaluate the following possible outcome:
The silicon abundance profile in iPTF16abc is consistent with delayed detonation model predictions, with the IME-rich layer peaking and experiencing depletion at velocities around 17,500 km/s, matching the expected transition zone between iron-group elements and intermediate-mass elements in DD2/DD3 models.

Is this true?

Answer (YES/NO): NO